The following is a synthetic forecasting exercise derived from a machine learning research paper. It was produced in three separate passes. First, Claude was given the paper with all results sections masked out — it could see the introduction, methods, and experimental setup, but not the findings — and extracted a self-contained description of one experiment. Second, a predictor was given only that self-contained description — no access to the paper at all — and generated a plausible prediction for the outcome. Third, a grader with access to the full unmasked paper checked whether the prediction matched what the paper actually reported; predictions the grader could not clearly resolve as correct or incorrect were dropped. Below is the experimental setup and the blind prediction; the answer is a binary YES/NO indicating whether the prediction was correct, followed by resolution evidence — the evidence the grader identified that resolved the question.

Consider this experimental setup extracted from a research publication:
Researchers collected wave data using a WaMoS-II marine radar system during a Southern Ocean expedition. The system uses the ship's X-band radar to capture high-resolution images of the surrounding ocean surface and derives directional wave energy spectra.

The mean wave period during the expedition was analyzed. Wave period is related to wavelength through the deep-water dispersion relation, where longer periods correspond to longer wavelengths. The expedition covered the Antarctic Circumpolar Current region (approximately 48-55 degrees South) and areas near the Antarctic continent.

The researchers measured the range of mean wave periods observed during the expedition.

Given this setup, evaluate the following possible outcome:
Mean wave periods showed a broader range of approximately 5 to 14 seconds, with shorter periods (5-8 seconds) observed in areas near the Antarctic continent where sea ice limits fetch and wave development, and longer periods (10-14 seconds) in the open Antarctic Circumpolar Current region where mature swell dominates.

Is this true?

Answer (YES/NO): NO